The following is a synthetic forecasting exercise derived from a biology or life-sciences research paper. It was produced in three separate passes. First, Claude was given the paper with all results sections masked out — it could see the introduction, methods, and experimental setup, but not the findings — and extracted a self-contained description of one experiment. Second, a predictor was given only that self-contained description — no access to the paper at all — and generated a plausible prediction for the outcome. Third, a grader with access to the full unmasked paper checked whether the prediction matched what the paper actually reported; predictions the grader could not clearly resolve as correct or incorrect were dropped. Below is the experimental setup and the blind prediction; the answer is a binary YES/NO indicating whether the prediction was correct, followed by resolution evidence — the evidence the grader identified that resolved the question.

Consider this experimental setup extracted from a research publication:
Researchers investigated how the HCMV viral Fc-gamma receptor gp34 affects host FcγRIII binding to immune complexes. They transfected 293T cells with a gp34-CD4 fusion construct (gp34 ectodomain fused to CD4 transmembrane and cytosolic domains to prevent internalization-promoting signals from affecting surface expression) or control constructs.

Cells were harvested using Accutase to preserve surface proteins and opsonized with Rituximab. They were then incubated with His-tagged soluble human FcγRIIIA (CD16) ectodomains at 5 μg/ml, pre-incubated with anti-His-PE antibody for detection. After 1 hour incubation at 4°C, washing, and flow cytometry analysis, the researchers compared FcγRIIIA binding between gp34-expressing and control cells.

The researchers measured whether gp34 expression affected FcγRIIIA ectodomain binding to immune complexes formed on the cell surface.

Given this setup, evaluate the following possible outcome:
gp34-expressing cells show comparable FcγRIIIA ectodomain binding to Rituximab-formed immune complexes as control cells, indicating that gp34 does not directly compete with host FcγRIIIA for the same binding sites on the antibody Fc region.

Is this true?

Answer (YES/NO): YES